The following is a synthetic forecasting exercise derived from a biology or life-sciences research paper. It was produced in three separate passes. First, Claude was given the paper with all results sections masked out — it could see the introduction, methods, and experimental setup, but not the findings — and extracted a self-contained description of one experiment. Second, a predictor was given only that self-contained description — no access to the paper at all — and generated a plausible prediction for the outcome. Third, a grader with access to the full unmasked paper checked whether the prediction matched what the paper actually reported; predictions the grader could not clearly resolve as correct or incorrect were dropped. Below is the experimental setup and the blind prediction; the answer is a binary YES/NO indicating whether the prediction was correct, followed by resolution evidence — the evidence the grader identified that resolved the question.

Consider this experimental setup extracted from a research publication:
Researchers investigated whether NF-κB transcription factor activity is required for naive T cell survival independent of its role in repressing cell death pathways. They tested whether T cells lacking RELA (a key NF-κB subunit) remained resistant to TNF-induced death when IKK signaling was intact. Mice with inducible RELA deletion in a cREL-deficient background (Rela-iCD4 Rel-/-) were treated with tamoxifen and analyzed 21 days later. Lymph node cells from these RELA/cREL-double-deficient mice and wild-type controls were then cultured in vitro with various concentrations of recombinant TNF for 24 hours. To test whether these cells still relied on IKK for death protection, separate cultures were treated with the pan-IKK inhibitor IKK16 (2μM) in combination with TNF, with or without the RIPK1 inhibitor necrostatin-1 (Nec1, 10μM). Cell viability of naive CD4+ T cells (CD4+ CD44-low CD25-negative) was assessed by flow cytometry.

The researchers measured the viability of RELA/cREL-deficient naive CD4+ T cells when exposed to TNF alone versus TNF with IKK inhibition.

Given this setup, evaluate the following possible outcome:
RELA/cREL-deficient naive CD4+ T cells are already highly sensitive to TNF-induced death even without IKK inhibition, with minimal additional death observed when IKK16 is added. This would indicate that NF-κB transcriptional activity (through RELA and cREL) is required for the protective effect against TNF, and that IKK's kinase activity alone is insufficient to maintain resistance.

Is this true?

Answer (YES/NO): NO